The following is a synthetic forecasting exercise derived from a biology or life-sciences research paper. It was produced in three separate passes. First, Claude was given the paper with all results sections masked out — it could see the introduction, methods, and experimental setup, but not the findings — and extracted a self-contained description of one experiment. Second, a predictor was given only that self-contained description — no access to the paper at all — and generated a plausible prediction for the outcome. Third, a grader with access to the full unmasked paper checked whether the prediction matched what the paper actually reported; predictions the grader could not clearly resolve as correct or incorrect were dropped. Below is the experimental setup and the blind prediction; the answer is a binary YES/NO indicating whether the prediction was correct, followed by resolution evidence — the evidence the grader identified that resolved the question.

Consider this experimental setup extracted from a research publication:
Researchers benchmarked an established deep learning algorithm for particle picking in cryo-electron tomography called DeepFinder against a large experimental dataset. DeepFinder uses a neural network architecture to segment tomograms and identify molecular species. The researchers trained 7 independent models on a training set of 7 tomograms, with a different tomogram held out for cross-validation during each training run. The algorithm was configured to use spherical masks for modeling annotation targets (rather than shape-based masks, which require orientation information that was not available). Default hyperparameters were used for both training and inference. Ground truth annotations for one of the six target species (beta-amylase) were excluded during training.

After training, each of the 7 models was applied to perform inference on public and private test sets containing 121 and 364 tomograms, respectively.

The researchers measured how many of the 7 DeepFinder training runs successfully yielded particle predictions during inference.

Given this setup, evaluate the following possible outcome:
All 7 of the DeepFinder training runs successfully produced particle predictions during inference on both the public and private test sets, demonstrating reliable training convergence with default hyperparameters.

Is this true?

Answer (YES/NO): NO